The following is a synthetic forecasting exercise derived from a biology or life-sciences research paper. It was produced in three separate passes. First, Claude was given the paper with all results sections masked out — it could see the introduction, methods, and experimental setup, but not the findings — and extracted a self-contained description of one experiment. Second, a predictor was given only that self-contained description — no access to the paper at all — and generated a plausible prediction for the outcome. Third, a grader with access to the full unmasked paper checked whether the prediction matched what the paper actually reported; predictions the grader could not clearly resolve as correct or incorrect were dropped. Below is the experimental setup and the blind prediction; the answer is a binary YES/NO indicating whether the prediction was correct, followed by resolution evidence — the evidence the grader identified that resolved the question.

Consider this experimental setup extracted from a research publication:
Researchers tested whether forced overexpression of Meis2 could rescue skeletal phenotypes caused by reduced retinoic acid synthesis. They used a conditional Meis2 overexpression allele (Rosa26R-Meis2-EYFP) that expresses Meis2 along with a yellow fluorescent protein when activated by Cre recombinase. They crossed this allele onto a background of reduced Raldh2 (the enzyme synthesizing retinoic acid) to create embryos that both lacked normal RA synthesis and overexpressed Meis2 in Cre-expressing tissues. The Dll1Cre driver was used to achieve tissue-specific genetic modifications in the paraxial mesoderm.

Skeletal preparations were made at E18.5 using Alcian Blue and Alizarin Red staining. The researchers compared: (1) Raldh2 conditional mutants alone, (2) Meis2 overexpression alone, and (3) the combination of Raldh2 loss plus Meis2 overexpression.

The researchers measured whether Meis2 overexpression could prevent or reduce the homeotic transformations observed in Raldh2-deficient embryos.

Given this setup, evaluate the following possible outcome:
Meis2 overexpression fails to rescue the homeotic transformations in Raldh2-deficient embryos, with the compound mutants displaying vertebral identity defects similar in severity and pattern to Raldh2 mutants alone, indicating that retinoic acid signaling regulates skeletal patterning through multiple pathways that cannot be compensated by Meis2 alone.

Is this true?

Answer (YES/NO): NO